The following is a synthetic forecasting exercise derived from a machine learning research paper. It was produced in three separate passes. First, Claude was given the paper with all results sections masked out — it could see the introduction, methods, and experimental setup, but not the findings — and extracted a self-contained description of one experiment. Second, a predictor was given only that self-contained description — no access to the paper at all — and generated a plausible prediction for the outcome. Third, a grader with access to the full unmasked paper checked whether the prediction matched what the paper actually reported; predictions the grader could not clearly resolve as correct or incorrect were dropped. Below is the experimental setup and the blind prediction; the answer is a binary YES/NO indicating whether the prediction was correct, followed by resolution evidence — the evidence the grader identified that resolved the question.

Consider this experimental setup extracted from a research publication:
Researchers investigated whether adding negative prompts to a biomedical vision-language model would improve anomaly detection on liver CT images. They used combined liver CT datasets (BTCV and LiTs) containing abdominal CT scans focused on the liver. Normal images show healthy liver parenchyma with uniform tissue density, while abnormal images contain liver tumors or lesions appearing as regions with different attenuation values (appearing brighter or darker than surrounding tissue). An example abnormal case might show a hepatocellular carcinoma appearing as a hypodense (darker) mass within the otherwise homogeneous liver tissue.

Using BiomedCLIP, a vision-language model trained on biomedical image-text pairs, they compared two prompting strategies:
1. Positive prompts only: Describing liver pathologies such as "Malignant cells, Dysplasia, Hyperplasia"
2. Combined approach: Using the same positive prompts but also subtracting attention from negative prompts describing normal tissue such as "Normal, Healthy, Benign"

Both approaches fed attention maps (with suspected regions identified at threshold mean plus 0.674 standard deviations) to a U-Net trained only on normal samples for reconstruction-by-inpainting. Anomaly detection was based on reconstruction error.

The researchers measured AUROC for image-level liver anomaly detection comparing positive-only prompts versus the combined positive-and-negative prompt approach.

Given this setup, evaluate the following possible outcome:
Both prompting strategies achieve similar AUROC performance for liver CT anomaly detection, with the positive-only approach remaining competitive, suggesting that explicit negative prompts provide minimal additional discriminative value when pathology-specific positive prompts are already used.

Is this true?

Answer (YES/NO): YES